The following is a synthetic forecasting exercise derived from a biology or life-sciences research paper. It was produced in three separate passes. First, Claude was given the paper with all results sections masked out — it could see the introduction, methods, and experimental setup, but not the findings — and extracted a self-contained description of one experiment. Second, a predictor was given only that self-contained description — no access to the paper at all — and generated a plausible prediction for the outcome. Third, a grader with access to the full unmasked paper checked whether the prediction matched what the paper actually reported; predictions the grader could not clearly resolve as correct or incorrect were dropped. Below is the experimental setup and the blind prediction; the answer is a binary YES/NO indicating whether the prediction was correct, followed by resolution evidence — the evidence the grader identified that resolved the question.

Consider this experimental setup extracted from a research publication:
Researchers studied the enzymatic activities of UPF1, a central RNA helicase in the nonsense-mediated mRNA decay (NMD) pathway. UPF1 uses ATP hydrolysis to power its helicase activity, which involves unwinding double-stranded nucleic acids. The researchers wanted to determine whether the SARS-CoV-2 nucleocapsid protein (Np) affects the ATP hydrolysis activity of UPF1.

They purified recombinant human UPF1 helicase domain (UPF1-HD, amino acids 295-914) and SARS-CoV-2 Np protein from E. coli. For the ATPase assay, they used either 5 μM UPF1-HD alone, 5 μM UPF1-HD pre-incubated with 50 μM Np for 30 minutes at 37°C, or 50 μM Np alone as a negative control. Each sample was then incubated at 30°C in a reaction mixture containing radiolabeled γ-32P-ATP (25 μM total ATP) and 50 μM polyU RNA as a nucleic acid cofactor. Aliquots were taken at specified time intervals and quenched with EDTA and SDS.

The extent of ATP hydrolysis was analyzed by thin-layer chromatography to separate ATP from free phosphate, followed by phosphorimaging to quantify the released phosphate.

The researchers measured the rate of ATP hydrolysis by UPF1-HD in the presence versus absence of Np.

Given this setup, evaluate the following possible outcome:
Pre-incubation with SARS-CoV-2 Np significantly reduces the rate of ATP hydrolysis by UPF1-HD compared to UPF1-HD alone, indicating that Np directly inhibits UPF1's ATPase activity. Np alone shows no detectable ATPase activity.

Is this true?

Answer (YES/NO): NO